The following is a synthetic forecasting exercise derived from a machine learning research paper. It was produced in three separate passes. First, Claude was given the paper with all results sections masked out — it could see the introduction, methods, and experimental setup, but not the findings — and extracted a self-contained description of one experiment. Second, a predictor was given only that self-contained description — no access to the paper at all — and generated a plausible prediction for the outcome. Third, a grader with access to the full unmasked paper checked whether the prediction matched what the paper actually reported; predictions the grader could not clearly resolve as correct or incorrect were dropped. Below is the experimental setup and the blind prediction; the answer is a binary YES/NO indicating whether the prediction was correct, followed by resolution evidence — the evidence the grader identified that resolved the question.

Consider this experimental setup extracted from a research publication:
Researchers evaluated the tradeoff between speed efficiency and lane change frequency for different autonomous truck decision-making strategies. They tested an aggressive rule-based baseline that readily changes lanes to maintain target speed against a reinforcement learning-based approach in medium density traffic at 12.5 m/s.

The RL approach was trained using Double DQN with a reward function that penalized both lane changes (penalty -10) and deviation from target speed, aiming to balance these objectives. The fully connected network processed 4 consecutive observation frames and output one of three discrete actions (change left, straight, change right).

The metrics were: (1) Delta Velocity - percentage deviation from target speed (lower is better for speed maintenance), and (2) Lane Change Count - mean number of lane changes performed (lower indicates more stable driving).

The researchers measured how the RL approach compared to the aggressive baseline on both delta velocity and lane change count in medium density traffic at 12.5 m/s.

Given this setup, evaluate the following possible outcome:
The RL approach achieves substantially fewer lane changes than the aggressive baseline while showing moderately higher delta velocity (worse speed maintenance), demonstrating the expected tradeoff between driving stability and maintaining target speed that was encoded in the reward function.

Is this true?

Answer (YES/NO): YES